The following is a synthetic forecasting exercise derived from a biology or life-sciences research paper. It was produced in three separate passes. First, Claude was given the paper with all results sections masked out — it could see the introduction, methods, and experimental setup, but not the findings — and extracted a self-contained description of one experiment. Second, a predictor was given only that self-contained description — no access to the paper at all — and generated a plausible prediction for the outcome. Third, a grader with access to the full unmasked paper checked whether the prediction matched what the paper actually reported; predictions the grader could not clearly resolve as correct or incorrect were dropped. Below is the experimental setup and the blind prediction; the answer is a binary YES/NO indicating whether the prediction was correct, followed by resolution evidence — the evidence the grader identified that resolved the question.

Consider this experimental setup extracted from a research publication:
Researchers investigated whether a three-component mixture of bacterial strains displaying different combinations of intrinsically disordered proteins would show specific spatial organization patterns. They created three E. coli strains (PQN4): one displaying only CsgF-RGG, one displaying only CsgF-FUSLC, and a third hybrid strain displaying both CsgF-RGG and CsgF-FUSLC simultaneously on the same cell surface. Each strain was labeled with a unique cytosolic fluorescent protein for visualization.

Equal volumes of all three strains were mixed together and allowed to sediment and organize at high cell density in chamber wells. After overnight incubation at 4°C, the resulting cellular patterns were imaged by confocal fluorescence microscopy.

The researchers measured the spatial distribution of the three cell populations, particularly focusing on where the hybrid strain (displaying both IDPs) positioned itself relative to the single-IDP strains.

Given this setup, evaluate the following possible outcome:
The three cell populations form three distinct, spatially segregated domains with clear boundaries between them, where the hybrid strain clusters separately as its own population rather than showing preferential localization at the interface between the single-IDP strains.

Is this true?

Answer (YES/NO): NO